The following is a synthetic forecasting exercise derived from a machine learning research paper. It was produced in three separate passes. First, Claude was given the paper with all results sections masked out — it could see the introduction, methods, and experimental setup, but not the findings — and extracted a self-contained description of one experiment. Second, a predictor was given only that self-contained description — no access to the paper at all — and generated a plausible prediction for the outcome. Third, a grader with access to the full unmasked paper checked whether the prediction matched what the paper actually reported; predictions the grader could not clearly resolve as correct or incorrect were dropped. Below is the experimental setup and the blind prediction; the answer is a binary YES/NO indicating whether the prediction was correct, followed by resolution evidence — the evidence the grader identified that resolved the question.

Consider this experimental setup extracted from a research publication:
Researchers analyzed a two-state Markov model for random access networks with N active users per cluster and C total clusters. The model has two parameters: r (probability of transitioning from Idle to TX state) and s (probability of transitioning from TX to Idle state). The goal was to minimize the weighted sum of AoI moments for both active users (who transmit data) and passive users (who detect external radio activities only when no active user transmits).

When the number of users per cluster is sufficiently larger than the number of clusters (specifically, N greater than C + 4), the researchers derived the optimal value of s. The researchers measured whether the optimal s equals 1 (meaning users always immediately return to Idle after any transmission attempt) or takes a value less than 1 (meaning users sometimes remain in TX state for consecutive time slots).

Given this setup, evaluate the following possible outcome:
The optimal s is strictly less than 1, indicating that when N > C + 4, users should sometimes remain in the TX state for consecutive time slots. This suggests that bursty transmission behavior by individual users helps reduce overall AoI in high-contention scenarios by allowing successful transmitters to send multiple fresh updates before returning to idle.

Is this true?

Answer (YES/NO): NO